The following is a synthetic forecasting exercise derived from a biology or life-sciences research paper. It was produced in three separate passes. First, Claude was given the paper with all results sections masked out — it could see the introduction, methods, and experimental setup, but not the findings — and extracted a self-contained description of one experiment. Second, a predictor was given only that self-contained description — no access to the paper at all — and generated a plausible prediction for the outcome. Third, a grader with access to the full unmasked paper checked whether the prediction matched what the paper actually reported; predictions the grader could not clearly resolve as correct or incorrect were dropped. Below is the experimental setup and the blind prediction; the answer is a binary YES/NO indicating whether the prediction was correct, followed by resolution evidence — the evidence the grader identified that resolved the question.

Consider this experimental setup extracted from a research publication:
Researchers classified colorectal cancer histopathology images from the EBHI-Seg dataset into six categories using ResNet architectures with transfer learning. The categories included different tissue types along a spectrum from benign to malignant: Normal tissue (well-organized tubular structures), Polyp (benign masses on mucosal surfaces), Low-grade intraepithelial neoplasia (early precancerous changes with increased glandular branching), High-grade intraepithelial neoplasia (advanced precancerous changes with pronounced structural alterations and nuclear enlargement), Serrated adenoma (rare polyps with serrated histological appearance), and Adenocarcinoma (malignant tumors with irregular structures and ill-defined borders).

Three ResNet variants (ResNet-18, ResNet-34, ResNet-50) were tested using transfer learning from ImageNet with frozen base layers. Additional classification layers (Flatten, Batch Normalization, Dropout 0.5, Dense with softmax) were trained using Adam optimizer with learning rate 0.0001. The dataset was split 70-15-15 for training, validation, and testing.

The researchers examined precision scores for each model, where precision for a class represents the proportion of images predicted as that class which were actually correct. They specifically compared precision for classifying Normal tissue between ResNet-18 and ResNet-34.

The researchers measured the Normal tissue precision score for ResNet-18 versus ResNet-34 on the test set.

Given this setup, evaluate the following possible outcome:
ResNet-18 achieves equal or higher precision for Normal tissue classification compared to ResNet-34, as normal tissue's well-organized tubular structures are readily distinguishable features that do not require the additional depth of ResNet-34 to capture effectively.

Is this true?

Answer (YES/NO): YES